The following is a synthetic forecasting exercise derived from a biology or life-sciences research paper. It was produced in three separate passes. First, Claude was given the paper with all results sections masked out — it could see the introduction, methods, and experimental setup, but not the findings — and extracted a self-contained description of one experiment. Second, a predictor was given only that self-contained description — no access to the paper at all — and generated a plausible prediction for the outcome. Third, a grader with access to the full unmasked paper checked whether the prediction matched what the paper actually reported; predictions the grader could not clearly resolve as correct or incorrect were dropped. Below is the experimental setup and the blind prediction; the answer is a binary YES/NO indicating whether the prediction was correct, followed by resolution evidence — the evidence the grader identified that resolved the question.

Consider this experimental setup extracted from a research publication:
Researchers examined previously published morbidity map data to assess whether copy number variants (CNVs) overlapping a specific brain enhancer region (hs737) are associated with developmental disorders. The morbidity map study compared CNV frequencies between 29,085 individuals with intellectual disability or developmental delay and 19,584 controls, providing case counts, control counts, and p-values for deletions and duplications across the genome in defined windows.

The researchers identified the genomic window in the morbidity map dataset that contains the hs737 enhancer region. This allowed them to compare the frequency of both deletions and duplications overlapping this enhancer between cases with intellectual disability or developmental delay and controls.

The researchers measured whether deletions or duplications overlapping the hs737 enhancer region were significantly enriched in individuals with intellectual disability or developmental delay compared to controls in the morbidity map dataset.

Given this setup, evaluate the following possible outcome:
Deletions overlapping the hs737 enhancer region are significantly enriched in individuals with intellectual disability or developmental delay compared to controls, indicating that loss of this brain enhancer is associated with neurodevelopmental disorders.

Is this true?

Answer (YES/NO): YES